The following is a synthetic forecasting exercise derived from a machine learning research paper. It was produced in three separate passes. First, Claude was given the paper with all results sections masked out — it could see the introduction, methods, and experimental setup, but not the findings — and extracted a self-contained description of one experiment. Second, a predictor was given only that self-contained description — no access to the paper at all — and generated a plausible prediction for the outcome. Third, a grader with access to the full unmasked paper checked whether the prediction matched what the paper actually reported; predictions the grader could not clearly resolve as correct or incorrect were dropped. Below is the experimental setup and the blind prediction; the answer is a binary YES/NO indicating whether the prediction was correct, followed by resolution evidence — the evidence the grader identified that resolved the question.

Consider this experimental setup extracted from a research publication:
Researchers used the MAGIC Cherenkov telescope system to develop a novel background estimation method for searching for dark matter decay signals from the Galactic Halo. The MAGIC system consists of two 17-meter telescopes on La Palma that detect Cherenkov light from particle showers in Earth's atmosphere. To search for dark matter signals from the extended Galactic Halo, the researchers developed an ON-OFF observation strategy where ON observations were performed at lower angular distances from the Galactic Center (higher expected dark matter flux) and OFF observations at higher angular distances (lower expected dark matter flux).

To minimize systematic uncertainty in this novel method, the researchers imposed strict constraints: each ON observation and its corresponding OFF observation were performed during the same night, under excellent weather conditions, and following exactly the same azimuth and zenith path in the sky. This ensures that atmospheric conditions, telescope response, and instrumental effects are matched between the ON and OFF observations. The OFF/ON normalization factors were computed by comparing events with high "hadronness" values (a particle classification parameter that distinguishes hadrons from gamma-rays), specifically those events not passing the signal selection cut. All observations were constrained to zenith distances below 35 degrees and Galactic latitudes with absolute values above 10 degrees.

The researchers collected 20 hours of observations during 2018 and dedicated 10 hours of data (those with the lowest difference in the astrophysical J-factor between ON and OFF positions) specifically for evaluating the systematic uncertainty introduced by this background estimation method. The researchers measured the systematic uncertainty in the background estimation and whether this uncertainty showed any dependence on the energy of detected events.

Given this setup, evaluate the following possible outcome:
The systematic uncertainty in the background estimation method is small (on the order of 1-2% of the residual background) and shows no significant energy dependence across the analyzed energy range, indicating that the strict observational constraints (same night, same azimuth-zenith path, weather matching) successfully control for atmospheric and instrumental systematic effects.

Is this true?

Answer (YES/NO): NO